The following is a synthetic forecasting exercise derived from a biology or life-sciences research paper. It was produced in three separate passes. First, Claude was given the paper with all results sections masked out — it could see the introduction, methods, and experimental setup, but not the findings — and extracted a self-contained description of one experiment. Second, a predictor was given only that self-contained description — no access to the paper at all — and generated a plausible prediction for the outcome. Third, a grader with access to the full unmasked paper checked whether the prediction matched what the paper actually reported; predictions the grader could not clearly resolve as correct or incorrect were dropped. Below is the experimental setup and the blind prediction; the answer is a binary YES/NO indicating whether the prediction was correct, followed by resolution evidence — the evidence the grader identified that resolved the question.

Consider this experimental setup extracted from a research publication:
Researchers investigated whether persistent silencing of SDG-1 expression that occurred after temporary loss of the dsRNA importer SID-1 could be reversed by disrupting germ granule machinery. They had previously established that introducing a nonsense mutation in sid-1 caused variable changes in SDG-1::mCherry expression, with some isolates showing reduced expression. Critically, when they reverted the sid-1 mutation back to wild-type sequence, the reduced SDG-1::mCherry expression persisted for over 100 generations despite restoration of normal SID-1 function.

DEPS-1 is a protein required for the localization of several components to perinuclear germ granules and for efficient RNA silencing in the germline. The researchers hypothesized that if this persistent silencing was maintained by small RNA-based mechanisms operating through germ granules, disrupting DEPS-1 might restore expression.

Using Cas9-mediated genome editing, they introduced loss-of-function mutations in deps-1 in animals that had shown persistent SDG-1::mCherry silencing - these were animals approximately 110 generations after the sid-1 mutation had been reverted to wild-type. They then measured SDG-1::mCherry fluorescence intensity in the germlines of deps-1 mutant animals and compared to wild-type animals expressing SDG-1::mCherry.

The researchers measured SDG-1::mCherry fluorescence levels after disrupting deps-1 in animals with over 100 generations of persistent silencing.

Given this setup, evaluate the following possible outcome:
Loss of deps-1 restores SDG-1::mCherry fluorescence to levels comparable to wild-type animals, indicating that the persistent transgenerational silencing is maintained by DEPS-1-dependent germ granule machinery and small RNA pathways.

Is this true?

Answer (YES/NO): YES